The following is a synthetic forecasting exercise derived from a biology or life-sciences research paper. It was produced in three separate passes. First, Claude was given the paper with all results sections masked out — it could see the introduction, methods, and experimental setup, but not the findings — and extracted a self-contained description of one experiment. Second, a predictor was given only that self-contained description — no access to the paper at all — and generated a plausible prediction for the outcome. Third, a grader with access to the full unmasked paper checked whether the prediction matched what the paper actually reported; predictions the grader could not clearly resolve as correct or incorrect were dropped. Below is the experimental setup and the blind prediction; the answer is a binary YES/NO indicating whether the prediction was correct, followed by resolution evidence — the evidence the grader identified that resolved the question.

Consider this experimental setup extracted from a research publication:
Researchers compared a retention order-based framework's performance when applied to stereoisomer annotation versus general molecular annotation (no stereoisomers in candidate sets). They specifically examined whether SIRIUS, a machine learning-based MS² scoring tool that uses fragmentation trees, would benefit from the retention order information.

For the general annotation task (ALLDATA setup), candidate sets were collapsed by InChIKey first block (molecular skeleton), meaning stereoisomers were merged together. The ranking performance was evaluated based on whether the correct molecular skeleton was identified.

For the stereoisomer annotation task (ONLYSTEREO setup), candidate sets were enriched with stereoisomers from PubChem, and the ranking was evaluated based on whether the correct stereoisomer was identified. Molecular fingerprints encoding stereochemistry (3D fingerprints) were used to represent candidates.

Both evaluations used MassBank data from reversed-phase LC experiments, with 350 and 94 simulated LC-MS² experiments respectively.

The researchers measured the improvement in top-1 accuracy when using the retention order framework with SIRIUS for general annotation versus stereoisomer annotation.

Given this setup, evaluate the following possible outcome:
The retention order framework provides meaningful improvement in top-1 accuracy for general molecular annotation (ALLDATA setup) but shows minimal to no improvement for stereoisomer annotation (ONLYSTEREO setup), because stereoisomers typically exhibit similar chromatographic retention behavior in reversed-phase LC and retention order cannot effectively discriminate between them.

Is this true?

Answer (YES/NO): NO